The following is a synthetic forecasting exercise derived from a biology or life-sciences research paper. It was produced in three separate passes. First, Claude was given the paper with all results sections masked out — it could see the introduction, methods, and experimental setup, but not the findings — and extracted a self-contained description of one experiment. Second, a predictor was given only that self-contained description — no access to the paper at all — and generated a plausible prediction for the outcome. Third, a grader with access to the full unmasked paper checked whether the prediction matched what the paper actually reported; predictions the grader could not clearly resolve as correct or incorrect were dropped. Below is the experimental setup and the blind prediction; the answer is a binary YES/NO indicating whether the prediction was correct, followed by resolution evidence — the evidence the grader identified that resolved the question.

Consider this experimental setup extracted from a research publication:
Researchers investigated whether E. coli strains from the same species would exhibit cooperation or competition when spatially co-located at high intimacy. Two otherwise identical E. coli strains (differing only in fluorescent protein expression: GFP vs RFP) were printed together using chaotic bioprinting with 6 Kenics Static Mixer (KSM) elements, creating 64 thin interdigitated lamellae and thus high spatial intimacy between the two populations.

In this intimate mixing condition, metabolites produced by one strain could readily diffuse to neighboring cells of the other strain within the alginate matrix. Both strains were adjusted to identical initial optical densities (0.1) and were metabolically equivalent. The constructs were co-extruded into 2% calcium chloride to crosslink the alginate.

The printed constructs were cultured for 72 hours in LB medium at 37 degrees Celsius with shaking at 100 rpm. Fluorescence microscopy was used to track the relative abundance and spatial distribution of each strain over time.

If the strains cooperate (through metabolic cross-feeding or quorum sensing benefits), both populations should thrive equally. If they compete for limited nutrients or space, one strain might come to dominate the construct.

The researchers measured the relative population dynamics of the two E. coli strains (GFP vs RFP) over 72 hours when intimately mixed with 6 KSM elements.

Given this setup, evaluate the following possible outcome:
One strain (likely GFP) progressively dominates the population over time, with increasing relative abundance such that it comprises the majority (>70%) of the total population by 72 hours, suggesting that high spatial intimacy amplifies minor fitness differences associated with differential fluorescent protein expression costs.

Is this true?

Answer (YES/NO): NO